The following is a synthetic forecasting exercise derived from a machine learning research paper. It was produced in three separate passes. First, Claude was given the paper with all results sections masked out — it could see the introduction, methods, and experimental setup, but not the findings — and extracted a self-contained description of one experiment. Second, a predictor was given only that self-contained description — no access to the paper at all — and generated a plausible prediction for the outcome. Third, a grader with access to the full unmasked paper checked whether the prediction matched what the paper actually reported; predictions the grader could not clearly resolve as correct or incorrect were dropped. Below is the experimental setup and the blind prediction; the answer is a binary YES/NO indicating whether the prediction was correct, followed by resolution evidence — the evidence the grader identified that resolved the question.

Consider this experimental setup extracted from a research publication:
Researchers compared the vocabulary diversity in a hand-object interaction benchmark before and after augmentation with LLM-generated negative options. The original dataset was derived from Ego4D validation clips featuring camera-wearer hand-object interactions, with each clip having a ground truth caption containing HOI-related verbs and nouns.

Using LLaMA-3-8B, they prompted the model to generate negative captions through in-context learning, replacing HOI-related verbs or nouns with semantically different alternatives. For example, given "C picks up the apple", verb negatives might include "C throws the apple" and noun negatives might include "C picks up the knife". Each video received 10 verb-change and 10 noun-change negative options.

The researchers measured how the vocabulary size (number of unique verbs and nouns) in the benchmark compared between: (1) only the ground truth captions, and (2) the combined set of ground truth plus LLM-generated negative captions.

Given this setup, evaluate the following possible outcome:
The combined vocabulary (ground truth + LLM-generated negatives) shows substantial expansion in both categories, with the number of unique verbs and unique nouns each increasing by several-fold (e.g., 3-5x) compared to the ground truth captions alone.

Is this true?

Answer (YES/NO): NO